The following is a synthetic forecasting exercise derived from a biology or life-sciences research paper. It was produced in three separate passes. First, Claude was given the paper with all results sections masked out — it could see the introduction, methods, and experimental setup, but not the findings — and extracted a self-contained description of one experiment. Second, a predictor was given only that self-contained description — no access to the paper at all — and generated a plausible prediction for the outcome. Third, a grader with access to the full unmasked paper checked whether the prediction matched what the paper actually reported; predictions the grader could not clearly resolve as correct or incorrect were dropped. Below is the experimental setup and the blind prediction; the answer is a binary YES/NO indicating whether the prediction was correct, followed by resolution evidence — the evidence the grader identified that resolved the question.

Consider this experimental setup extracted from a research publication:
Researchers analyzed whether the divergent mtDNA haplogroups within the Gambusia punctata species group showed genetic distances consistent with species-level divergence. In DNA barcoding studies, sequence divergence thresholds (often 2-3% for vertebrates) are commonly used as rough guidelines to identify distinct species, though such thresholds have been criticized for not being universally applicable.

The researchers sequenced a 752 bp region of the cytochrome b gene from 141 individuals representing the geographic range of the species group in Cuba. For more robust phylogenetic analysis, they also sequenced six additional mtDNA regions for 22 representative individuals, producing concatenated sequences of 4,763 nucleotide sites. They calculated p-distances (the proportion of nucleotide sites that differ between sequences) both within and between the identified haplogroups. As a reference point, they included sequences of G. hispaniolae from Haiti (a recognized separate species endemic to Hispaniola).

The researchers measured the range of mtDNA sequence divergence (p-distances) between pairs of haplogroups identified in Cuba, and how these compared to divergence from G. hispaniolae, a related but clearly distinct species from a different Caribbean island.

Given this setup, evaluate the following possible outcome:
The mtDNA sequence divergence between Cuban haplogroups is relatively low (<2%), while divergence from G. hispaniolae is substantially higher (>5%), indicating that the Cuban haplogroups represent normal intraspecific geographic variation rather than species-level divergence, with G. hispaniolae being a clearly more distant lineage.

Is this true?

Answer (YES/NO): NO